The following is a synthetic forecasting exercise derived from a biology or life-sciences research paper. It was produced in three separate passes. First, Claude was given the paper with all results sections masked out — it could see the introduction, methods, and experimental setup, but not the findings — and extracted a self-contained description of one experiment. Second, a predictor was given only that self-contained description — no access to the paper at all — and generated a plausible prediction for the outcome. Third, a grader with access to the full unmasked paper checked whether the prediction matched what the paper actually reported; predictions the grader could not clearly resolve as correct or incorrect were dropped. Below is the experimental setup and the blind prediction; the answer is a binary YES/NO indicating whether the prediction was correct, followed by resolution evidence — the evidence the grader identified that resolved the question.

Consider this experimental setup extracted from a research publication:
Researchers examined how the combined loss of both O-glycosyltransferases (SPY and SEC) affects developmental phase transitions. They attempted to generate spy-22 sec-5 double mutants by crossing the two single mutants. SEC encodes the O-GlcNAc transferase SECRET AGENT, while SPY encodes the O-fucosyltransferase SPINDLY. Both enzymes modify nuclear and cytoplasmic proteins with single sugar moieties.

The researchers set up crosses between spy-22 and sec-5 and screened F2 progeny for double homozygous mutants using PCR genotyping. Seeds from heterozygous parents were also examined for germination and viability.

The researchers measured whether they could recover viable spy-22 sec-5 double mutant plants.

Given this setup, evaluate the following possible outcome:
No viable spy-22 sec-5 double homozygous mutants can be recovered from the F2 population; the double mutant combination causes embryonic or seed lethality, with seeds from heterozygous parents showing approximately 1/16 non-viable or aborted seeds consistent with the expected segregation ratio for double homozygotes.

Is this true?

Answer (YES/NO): YES